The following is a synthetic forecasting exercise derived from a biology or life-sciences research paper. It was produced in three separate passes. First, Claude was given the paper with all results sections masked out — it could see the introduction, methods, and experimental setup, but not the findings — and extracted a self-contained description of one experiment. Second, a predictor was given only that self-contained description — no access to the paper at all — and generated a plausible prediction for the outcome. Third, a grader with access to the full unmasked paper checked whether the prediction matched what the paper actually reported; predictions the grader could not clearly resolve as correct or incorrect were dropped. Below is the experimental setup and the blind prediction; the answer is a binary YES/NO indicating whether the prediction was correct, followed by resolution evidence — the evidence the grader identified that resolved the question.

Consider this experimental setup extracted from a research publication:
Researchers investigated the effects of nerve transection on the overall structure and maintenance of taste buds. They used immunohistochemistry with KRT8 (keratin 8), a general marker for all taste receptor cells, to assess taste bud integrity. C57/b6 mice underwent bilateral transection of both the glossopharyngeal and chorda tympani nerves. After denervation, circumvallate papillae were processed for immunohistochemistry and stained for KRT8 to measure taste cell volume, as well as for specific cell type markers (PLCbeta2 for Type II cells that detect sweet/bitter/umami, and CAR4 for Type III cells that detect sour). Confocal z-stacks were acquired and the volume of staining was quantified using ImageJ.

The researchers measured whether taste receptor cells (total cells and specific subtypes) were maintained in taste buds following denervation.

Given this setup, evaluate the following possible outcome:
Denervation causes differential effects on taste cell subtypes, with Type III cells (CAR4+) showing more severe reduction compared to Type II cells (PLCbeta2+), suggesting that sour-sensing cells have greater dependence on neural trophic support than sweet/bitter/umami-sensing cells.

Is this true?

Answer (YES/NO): NO